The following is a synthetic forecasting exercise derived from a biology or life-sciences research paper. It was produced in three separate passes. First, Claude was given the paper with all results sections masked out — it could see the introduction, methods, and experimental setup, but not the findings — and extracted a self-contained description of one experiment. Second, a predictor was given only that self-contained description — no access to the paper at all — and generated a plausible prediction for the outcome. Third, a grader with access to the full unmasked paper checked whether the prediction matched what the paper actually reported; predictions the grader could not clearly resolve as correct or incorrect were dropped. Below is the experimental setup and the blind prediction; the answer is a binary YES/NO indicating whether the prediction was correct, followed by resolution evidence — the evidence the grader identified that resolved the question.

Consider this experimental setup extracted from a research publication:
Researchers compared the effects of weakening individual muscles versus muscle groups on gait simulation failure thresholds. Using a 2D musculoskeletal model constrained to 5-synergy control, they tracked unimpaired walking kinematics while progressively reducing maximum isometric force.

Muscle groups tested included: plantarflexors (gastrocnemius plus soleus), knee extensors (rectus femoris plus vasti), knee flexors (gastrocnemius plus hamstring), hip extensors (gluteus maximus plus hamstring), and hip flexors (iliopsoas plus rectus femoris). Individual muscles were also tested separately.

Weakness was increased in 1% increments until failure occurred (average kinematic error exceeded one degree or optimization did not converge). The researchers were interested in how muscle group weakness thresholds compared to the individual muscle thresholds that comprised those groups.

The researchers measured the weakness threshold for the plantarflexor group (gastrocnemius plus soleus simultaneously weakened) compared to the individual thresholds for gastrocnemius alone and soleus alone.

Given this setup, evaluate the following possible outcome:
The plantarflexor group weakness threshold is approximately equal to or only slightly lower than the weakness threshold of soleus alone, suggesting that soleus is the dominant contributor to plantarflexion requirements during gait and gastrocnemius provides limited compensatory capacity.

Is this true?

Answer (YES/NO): YES